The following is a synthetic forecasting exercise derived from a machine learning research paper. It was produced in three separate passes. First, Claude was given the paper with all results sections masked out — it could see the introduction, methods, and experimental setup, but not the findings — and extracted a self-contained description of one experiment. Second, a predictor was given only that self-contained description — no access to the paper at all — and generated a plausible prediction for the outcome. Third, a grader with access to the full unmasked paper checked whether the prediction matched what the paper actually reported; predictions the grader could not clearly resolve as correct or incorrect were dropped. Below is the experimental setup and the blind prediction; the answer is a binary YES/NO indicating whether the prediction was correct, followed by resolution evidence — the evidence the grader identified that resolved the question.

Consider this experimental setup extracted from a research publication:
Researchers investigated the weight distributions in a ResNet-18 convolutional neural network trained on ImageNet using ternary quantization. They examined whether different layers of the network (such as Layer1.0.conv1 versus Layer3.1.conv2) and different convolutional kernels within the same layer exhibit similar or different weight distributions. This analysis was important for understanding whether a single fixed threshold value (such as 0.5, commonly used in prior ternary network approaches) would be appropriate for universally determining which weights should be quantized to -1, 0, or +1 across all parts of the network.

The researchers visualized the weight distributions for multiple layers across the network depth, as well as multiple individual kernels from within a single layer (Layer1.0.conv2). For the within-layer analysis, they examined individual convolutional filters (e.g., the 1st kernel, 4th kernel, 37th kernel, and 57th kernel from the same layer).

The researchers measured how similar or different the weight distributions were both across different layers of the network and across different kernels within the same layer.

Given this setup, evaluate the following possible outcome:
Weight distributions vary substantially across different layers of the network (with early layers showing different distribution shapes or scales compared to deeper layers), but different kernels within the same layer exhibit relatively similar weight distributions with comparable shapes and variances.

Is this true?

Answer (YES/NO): NO